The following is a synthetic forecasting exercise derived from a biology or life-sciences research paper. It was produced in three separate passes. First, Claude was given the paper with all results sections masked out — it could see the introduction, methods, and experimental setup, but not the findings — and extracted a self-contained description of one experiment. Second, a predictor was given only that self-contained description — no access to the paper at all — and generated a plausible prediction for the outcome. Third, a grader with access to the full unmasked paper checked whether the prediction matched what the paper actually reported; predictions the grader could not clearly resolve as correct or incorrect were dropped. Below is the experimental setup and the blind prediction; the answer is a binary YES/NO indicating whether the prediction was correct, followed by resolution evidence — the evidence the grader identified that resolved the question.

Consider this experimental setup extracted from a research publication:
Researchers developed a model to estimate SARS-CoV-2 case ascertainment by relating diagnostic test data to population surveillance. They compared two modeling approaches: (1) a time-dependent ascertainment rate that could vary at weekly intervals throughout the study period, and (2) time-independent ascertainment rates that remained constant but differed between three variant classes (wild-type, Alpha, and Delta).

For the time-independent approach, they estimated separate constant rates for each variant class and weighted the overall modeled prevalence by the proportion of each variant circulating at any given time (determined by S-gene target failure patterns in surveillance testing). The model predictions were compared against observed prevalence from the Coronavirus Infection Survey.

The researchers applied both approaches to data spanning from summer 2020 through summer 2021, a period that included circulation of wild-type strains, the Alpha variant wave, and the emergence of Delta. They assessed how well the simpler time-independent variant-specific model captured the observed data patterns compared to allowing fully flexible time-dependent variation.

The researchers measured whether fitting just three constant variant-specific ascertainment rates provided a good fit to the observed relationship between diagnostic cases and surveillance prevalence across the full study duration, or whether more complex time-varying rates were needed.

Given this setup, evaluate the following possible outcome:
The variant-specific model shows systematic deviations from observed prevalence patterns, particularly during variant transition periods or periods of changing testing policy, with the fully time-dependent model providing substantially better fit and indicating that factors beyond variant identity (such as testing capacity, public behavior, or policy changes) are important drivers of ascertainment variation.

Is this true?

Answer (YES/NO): NO